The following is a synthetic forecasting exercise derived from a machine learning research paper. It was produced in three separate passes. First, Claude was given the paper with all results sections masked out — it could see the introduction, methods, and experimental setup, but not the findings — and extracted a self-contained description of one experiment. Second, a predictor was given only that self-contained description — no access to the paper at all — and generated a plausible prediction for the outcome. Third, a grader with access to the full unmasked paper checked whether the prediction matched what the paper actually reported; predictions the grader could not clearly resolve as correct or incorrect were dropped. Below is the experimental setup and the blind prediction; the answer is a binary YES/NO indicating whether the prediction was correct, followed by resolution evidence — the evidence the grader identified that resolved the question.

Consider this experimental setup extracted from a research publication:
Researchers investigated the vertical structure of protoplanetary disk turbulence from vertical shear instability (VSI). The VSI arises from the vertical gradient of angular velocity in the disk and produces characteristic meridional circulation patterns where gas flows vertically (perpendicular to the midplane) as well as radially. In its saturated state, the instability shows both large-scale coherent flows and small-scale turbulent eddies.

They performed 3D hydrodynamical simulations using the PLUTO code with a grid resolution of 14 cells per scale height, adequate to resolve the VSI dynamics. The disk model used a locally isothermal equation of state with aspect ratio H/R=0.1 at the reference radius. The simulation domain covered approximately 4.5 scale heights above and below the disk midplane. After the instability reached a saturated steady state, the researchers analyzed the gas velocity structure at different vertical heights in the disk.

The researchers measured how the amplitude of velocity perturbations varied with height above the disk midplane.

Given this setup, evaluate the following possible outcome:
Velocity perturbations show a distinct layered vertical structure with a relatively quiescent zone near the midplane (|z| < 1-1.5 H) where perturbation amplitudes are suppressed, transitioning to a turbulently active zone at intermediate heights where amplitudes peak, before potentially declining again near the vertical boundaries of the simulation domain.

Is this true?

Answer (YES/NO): NO